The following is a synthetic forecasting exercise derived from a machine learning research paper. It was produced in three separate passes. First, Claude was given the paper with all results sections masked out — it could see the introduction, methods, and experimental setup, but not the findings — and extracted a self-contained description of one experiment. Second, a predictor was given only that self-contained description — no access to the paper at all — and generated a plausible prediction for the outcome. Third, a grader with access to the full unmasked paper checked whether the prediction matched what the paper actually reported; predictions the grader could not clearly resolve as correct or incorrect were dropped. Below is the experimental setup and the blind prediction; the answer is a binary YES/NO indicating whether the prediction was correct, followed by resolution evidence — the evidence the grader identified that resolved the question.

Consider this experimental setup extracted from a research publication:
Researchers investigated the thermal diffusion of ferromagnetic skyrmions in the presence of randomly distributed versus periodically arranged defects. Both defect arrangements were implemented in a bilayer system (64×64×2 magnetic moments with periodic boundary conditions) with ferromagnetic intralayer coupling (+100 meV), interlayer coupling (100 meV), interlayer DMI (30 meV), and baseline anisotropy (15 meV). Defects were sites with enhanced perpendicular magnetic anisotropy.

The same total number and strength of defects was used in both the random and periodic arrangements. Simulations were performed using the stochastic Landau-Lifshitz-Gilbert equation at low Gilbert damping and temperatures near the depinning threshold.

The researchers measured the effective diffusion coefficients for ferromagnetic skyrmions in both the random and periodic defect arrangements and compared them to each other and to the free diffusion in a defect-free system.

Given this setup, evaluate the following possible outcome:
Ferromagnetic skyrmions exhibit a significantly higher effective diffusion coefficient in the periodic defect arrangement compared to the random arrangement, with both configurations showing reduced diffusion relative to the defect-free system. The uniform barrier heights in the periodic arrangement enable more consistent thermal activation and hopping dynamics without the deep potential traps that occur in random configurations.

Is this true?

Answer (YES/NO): NO